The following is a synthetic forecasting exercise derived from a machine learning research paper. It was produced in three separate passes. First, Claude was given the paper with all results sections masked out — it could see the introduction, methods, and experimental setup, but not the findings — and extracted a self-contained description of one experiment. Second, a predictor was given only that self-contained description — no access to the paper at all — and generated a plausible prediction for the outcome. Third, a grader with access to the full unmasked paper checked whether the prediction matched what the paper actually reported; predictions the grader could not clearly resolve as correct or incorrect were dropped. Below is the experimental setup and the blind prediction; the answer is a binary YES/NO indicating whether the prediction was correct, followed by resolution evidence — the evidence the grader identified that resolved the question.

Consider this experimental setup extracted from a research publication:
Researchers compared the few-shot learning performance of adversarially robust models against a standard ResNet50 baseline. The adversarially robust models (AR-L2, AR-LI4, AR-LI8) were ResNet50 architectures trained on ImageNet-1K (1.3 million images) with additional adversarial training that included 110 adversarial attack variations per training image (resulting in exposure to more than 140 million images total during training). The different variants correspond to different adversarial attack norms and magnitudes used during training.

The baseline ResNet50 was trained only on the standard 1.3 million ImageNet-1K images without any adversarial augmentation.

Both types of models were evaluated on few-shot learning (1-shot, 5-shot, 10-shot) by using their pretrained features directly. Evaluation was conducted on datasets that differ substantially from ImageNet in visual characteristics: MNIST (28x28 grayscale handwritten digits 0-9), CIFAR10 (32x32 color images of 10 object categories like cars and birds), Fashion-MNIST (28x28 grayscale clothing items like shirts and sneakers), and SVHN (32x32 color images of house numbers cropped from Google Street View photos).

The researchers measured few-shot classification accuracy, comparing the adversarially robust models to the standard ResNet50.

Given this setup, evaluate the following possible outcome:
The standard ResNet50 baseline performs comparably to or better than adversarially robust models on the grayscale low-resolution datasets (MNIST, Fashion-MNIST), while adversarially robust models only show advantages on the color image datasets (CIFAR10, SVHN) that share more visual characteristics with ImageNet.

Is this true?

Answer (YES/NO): NO